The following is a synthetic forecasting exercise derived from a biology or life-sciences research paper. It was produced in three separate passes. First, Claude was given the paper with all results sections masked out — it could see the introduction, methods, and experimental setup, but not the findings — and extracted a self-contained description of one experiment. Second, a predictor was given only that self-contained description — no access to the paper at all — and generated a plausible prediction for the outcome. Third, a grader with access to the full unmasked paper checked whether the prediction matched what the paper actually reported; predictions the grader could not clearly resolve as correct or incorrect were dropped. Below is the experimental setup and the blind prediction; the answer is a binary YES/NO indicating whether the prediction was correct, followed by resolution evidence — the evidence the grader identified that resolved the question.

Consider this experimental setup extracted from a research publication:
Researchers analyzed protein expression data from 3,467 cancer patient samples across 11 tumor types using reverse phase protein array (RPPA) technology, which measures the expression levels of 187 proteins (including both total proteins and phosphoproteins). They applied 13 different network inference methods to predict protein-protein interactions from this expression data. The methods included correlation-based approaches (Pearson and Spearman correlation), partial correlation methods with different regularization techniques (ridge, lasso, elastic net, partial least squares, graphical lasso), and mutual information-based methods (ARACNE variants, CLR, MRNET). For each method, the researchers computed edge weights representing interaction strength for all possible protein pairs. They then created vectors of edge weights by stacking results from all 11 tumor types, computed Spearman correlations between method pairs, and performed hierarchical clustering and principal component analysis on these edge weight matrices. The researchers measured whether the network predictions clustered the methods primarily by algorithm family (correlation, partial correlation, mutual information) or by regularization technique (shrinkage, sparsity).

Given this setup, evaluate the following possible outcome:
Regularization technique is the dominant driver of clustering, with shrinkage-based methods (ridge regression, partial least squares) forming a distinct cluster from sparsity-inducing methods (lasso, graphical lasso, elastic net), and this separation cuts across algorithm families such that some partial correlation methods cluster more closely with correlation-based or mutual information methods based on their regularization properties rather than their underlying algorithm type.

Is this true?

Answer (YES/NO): NO